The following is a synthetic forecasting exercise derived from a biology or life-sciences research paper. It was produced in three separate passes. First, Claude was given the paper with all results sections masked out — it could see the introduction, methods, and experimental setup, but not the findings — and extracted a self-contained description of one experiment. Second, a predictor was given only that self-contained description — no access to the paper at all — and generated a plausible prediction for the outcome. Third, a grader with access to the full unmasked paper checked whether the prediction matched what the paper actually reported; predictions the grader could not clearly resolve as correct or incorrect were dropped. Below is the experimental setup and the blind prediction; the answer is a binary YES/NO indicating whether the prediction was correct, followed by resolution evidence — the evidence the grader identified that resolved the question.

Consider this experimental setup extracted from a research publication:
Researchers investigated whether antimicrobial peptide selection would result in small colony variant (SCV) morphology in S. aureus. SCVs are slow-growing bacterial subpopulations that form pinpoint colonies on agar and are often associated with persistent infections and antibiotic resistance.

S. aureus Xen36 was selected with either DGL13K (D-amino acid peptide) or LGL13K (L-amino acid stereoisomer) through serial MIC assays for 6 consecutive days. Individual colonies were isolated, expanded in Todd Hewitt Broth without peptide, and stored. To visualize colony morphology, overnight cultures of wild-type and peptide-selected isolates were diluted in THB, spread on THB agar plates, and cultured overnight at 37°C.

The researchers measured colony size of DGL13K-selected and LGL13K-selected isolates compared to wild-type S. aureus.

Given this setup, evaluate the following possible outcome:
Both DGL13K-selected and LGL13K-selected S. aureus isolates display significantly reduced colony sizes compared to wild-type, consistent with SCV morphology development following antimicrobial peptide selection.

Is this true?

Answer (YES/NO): YES